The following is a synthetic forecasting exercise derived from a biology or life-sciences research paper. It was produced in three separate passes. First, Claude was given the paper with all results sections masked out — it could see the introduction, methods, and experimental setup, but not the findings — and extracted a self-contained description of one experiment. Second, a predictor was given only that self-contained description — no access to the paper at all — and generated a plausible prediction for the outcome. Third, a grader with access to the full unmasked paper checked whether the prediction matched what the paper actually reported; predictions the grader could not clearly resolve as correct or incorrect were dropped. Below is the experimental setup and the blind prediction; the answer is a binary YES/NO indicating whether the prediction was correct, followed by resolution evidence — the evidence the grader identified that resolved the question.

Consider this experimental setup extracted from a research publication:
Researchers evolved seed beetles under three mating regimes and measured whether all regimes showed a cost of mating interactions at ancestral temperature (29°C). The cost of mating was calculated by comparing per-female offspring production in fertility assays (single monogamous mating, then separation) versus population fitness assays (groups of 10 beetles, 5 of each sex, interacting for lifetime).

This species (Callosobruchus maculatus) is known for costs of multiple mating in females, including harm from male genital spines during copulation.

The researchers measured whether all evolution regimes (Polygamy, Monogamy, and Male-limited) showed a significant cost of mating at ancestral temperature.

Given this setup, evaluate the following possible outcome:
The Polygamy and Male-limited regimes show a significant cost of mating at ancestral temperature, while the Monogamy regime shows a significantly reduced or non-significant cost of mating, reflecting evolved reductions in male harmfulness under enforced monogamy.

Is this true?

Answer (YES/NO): NO